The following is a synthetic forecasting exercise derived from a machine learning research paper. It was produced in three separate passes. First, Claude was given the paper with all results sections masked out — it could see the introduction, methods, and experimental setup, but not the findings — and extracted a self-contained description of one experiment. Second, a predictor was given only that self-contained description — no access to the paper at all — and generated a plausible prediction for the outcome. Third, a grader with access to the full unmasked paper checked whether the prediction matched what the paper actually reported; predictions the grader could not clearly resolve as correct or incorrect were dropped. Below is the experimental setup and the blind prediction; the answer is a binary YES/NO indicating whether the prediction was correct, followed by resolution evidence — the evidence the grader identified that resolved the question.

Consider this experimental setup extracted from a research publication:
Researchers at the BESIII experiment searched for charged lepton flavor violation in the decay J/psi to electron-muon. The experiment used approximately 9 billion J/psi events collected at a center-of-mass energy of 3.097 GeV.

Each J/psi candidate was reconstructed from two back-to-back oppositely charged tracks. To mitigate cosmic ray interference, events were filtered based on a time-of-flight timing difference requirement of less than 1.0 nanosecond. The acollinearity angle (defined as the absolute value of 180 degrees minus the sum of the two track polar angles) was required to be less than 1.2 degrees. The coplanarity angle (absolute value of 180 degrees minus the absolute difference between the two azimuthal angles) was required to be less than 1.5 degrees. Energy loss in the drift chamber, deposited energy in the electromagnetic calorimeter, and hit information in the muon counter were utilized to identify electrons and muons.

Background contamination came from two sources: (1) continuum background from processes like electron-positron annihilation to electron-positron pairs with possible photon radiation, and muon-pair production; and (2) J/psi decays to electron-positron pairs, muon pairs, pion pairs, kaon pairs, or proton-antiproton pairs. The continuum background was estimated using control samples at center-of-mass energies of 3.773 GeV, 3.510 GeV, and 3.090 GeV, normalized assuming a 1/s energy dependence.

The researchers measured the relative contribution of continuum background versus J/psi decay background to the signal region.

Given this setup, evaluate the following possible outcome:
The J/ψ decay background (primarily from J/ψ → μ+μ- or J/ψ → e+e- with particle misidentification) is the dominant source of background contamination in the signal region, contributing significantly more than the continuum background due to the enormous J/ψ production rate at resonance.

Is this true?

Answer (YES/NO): YES